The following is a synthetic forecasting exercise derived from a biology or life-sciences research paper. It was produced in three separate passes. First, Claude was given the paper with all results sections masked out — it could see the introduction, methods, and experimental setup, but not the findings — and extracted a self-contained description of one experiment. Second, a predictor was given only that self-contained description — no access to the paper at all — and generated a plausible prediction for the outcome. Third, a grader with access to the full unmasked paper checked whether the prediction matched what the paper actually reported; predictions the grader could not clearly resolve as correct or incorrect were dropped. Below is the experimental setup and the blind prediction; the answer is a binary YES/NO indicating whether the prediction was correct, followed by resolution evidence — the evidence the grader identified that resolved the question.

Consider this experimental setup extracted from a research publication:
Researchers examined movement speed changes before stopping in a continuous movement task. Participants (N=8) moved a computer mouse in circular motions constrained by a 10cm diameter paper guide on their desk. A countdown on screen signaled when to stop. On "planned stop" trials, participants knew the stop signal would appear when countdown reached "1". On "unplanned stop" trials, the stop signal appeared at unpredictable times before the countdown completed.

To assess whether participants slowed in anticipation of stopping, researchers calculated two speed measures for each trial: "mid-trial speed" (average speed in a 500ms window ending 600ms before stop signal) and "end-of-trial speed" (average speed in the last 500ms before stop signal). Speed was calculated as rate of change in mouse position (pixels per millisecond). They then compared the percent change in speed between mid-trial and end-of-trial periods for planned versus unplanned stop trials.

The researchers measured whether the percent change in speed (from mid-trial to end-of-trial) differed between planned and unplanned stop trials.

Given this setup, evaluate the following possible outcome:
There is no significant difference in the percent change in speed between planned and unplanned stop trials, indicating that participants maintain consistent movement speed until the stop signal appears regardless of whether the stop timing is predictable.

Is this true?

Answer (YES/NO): NO